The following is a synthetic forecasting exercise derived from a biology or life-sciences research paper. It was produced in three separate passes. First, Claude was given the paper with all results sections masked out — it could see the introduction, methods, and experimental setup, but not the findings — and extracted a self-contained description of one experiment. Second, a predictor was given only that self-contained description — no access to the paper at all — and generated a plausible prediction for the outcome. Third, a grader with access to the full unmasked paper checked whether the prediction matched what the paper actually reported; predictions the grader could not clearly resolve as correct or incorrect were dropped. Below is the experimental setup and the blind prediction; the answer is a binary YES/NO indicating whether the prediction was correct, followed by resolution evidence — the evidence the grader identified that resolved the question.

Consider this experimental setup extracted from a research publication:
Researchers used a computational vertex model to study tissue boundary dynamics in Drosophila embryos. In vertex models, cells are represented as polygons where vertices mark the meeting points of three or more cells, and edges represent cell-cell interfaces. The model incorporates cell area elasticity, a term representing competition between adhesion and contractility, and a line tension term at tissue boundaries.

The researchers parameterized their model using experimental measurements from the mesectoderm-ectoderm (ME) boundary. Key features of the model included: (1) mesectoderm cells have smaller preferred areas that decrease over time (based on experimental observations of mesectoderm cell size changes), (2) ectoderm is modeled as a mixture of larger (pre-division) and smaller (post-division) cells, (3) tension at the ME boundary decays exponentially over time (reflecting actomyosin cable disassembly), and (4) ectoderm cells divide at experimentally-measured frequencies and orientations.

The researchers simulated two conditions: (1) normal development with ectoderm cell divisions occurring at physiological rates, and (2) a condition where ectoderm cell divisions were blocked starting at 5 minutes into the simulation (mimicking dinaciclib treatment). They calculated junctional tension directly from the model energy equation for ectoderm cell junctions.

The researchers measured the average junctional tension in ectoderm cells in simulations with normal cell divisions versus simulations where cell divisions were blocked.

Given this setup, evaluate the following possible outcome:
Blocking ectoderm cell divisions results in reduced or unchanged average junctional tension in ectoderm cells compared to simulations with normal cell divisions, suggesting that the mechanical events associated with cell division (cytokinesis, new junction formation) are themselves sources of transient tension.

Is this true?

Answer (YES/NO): NO